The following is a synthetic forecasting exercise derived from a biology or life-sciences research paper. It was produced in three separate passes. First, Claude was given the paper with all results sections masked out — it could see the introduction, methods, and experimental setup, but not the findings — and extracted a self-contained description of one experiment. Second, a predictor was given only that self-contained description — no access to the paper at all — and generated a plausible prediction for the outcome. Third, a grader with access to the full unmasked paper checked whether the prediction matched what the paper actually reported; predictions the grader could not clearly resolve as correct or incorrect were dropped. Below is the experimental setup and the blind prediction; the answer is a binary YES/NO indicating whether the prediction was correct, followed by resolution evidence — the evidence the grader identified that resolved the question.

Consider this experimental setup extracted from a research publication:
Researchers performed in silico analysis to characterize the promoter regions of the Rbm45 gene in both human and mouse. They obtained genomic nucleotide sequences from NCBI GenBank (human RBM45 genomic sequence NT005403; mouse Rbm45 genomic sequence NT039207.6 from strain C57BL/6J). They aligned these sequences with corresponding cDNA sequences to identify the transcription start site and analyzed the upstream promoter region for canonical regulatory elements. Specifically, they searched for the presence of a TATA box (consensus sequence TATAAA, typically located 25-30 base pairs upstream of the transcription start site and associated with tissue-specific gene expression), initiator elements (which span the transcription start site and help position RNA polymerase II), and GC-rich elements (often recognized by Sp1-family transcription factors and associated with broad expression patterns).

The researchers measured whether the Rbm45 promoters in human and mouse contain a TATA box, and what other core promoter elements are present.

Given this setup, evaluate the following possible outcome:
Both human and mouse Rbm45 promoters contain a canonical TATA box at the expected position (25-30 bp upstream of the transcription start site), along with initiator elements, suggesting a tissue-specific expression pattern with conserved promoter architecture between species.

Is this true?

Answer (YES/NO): NO